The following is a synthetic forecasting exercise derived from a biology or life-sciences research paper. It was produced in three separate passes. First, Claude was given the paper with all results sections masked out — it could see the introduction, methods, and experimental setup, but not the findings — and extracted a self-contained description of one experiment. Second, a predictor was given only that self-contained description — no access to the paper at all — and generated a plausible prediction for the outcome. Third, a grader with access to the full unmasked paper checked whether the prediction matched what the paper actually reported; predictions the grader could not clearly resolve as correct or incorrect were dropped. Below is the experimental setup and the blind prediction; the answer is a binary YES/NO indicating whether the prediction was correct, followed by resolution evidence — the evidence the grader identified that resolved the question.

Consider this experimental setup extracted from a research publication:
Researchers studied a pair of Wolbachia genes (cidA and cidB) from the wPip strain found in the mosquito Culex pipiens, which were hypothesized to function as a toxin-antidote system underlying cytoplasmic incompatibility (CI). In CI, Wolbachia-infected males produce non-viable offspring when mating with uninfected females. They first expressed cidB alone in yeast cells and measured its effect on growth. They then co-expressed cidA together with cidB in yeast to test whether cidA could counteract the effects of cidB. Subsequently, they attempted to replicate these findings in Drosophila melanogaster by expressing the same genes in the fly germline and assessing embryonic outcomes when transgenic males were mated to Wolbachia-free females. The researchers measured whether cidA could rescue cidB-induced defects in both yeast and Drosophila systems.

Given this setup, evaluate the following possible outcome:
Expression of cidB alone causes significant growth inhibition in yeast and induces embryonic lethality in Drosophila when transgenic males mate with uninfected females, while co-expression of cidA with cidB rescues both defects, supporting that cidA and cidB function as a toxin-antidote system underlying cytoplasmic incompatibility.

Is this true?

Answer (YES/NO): NO